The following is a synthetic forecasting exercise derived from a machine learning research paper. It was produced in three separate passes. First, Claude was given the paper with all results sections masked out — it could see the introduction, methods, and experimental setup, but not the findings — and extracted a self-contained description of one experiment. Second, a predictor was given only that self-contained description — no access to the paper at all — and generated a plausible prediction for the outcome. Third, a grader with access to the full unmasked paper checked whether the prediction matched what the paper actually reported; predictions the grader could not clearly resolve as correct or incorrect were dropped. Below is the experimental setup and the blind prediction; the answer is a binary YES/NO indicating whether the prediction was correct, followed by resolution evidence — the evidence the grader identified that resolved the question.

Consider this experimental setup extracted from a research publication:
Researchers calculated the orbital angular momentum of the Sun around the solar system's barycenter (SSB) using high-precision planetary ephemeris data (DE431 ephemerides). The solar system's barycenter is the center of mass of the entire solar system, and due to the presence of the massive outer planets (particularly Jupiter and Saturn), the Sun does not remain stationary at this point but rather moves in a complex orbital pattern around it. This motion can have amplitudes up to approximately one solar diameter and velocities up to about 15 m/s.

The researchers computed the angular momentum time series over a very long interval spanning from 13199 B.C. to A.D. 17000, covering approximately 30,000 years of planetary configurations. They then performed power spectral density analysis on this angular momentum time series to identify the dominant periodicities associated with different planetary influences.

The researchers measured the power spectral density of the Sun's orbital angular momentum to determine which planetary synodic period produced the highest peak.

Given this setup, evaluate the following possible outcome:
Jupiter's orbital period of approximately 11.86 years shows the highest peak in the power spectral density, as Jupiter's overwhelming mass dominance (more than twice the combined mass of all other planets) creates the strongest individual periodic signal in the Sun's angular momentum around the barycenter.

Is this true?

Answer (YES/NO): NO